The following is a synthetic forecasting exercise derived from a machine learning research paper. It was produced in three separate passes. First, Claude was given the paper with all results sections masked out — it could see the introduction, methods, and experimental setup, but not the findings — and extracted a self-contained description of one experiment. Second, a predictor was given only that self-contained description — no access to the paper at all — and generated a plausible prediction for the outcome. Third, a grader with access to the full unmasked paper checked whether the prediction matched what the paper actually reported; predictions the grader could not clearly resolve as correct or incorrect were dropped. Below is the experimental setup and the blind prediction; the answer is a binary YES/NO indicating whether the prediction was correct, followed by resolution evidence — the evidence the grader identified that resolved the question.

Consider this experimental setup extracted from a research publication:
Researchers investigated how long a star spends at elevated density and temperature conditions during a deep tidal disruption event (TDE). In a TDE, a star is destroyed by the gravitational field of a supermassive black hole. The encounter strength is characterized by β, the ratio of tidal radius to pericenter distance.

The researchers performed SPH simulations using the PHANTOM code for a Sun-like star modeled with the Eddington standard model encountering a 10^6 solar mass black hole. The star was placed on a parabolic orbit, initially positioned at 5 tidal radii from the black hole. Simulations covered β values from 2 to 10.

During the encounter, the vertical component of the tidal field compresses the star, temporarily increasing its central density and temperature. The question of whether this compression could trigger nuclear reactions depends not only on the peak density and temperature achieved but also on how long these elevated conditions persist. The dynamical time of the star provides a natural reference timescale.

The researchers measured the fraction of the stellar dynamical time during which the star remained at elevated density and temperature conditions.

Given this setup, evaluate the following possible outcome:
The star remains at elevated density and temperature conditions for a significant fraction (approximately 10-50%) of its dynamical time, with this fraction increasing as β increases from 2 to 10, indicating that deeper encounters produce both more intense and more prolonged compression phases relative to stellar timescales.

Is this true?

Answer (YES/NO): NO